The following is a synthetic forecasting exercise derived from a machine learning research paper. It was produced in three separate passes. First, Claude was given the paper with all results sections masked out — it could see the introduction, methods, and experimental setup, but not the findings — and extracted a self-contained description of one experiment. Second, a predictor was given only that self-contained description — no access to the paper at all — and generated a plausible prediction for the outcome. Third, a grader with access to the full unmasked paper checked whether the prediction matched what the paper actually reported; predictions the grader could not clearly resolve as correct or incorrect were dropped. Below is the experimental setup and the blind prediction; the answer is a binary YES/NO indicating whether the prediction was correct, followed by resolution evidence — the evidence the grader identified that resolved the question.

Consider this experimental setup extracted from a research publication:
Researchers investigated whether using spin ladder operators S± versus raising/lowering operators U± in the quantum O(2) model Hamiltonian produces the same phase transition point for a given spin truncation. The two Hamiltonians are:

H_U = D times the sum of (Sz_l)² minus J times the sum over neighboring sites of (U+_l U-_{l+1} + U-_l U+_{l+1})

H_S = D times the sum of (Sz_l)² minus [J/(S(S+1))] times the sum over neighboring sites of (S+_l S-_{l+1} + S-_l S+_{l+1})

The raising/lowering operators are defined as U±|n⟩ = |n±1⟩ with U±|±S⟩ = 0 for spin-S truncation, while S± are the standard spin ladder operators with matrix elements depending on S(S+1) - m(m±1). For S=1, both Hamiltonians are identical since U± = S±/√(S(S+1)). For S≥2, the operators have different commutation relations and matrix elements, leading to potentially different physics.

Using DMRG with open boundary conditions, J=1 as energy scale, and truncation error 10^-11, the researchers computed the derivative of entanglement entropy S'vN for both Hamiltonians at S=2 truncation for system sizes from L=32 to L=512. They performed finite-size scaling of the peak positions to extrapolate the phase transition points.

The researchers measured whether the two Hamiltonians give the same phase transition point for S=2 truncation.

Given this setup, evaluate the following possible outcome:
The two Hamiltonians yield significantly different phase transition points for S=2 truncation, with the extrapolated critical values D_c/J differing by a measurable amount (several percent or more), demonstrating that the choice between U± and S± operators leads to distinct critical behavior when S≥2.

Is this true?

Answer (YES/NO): YES